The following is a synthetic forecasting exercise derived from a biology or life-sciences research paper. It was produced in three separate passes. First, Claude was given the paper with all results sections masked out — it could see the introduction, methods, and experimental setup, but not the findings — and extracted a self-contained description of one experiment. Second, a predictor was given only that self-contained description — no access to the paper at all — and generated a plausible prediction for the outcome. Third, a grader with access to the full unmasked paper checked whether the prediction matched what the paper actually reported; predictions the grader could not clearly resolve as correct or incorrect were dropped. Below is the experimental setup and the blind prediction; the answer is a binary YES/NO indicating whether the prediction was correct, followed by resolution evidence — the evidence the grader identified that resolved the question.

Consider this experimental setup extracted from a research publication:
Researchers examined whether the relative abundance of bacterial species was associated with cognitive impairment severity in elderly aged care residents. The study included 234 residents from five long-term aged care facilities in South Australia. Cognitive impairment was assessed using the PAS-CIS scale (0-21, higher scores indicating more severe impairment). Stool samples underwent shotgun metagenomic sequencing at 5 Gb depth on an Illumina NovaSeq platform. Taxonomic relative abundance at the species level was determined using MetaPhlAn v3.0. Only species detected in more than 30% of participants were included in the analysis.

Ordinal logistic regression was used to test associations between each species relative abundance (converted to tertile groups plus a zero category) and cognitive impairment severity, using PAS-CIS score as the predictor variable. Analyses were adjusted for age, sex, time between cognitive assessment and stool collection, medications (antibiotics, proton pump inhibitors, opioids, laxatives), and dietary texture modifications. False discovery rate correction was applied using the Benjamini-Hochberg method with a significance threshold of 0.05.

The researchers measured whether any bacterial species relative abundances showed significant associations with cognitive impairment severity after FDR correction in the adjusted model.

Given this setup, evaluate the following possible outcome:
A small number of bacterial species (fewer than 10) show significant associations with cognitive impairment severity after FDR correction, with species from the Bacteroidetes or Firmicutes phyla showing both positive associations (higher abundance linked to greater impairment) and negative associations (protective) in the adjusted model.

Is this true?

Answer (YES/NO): NO